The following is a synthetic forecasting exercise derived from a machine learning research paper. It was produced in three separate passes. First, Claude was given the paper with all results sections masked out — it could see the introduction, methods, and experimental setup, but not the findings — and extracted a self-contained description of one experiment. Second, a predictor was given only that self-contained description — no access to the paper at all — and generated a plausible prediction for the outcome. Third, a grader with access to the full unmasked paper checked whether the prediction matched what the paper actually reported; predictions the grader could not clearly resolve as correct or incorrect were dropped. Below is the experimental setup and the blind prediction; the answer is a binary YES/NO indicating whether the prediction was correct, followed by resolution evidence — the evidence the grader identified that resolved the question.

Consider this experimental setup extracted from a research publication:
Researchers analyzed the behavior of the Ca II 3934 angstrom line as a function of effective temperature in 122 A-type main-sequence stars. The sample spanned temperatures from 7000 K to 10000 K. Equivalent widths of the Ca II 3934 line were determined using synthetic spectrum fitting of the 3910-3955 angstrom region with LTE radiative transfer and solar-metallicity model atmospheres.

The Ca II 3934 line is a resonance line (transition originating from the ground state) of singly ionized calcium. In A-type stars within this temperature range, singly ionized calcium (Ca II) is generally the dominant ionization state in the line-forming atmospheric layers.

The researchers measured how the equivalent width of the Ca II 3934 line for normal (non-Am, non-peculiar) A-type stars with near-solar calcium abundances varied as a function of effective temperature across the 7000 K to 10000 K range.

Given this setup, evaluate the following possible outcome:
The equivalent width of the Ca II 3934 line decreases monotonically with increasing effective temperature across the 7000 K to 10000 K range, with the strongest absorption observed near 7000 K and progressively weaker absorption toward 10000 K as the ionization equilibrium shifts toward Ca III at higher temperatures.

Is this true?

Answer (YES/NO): YES